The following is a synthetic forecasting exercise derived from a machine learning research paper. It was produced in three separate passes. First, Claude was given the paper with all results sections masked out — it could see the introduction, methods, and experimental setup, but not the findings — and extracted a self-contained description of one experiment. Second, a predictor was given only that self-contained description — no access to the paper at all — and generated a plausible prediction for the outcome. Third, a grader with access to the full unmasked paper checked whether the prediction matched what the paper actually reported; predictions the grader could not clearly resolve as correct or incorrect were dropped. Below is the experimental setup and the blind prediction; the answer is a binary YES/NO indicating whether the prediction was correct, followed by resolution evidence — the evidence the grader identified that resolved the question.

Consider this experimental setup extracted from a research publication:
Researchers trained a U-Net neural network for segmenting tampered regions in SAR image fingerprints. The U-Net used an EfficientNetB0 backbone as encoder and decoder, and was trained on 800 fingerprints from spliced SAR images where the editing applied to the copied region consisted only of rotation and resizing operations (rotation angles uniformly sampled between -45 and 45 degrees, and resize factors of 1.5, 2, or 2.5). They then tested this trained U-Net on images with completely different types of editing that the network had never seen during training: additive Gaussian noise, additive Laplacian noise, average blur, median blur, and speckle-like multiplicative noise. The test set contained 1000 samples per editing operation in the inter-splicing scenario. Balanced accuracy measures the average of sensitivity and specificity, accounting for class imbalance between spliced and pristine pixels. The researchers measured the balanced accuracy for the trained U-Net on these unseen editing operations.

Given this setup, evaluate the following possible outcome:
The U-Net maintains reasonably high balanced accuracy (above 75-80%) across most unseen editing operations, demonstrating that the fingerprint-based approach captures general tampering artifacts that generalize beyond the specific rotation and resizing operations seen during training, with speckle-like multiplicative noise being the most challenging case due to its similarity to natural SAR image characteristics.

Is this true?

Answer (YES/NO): NO